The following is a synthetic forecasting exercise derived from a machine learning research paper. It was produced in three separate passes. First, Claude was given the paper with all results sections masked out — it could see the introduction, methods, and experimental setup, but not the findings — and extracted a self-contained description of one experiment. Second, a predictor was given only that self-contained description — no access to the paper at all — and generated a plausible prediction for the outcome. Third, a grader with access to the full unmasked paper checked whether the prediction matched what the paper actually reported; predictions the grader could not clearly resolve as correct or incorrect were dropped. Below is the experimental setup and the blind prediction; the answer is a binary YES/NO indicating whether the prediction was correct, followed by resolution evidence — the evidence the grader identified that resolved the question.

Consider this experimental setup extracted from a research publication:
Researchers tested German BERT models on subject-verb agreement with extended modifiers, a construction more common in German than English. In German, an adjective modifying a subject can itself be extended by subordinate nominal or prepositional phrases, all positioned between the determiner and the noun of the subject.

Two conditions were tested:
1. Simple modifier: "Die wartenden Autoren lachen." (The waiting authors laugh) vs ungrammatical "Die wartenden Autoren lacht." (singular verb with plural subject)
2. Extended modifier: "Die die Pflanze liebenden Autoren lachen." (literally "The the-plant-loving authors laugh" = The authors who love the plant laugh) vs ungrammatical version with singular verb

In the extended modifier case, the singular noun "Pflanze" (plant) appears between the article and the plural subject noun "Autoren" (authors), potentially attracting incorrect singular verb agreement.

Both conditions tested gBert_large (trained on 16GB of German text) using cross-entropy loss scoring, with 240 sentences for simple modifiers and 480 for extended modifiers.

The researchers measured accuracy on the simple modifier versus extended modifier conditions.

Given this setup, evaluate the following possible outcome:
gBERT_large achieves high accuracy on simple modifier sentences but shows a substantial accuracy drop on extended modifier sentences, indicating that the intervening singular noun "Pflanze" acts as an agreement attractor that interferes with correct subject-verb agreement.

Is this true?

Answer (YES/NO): NO